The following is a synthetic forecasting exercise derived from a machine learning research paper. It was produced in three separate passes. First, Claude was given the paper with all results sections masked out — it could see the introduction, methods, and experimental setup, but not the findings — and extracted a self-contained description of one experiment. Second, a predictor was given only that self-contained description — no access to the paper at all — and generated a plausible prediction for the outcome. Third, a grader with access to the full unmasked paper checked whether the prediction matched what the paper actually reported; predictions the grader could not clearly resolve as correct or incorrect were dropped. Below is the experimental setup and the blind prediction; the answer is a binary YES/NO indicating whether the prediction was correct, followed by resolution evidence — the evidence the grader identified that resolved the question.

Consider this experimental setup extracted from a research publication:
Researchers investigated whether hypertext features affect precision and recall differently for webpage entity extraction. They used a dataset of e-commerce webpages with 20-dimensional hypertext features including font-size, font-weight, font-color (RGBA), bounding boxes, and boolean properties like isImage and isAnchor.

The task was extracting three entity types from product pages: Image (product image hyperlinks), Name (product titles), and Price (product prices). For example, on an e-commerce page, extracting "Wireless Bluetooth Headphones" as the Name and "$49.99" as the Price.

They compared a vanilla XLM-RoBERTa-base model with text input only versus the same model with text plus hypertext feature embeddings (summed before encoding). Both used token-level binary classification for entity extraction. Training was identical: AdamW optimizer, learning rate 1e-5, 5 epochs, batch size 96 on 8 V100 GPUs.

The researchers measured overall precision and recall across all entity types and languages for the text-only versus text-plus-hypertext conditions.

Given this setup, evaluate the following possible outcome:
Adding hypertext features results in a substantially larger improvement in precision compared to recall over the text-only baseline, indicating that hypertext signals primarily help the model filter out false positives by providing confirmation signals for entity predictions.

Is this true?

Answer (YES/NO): NO